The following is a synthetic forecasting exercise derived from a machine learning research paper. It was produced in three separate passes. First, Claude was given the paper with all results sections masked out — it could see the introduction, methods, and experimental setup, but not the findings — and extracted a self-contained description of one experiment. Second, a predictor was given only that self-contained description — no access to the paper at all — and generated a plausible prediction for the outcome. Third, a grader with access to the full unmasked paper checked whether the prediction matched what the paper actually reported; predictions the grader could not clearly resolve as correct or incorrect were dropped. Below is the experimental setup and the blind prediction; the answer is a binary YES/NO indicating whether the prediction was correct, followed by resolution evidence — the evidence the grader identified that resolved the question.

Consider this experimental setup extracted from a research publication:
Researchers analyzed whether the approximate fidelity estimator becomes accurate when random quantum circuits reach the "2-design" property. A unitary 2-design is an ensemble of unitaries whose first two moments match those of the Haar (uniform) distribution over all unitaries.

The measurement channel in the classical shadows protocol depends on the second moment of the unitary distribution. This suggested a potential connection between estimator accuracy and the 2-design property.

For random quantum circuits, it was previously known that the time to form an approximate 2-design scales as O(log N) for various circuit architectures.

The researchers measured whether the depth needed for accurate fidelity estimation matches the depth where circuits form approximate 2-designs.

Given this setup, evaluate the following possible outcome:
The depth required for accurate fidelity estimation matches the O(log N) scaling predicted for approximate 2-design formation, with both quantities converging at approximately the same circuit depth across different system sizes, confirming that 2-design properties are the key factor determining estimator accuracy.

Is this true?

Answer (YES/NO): NO